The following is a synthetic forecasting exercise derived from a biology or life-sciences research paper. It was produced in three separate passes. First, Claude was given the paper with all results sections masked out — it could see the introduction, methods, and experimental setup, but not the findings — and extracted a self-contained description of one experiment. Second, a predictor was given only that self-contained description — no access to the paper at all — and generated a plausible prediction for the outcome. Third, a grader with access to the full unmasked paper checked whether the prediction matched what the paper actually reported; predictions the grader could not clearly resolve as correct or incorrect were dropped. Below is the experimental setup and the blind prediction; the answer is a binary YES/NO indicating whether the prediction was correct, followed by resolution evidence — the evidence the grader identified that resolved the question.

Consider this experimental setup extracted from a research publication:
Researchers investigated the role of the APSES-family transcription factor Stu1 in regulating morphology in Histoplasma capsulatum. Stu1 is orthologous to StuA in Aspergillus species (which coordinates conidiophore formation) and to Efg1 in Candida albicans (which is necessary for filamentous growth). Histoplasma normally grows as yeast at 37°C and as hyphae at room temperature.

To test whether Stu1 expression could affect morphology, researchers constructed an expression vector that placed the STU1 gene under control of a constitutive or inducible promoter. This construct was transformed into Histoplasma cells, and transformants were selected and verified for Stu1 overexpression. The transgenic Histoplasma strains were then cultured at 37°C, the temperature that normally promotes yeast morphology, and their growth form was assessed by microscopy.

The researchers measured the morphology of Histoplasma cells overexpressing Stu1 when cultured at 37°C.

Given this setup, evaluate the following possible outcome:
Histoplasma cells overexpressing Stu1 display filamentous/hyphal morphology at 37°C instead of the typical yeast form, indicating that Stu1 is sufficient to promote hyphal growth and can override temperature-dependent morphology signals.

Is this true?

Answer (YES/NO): YES